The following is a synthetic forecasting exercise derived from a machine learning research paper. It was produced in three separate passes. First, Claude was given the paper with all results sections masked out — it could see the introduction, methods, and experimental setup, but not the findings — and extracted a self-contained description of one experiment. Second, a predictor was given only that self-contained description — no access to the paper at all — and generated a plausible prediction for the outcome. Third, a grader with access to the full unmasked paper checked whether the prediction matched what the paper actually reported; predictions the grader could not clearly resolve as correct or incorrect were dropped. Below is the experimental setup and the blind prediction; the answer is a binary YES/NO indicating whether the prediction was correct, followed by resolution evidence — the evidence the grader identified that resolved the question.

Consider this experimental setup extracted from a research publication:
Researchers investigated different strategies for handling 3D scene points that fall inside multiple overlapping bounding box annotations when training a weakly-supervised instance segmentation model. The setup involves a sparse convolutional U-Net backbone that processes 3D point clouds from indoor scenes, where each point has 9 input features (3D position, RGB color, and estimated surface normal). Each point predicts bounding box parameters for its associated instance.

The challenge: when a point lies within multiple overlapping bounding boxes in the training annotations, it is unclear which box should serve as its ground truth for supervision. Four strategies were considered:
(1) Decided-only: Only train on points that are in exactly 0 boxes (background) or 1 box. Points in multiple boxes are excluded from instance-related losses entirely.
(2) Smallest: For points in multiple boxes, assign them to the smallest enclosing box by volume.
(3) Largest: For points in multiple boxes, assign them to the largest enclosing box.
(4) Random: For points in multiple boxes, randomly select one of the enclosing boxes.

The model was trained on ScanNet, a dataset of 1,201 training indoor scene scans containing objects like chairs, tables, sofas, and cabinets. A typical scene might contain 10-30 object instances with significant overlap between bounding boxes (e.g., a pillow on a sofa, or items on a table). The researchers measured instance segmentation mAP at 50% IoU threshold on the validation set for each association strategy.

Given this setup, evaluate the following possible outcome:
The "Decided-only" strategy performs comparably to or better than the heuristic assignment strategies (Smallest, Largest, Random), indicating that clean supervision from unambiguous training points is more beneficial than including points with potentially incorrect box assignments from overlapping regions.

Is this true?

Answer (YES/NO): NO